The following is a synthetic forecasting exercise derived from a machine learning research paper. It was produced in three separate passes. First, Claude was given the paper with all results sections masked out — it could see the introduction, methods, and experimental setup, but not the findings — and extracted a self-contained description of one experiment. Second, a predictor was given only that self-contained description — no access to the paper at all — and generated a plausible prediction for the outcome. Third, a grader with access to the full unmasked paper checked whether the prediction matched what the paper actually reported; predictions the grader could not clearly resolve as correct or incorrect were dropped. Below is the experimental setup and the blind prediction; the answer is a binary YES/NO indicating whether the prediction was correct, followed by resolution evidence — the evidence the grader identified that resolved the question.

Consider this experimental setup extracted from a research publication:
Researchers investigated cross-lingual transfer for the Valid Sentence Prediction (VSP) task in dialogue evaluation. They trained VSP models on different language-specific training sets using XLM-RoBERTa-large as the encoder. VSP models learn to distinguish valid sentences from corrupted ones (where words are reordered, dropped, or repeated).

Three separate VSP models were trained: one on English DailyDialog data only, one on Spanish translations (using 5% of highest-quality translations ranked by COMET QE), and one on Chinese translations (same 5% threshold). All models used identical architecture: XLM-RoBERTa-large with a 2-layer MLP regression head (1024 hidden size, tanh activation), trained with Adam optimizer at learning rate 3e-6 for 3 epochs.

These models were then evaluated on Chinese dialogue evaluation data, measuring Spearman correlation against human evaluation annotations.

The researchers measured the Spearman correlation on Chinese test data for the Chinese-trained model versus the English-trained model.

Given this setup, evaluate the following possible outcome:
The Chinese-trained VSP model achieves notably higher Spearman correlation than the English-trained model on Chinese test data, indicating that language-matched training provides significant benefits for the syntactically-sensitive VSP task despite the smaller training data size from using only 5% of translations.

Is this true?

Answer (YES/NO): NO